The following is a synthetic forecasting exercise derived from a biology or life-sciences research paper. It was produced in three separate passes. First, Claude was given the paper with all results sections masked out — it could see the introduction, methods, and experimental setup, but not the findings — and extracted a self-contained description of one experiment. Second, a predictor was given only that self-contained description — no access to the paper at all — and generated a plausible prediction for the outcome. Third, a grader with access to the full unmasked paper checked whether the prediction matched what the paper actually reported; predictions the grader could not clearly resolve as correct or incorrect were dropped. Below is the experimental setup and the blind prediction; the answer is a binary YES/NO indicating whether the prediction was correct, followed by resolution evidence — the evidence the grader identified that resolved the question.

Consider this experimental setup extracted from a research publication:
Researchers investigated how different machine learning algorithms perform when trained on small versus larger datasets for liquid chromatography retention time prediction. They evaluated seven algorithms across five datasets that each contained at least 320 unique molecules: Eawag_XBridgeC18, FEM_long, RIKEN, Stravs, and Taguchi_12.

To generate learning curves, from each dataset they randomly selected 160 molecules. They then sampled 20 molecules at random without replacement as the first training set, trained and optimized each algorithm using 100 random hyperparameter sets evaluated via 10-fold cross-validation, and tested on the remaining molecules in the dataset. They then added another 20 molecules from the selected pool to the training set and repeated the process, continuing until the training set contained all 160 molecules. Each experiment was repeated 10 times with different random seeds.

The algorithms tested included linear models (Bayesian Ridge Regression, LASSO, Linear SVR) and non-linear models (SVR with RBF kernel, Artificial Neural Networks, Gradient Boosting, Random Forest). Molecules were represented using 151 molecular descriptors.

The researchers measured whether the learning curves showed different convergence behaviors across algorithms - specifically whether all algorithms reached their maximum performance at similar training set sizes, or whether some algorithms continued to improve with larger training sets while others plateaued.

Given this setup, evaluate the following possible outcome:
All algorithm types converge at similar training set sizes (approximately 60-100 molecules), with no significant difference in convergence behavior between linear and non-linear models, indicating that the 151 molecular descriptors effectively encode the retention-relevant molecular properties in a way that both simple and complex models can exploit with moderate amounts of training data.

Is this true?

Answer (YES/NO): NO